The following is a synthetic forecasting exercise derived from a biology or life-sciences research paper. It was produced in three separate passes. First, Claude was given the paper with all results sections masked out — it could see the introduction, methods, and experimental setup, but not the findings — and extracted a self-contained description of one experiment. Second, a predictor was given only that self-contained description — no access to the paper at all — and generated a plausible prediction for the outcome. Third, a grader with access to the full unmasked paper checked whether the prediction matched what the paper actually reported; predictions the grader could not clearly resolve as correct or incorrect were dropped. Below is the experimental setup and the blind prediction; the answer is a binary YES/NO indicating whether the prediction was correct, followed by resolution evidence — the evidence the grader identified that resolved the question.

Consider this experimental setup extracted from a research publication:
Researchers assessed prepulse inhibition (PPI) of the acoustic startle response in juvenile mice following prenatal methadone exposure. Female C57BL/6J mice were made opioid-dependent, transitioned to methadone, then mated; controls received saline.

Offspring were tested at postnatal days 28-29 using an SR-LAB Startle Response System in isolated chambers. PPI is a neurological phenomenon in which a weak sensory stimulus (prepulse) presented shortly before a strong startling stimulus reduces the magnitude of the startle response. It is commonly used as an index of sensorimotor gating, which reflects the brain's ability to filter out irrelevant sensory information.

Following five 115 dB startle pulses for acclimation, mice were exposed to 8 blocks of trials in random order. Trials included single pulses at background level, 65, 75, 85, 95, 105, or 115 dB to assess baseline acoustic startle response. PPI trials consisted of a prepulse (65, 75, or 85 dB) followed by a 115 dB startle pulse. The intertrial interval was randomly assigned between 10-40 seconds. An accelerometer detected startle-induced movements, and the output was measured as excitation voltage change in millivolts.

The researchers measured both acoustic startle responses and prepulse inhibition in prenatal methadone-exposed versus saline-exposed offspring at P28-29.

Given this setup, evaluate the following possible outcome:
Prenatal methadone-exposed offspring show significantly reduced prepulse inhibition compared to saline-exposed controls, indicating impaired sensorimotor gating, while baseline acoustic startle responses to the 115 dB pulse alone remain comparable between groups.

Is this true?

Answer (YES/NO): NO